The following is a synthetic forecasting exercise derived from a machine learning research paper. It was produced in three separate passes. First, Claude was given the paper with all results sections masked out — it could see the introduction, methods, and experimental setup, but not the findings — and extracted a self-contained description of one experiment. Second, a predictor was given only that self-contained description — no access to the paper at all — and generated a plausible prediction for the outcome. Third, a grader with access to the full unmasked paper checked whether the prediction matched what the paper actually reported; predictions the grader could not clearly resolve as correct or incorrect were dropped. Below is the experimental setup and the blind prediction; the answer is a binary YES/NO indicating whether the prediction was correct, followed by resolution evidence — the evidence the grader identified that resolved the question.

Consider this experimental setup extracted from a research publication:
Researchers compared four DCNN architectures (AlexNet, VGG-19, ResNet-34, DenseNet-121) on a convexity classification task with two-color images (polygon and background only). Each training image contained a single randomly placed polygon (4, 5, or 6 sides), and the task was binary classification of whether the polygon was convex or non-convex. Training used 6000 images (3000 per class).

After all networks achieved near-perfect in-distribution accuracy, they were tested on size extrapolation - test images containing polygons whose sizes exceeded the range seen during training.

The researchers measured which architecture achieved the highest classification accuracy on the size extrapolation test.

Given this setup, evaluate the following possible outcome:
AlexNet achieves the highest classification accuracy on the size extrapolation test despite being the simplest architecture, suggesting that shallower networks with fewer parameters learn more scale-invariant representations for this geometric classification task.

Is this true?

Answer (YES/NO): NO